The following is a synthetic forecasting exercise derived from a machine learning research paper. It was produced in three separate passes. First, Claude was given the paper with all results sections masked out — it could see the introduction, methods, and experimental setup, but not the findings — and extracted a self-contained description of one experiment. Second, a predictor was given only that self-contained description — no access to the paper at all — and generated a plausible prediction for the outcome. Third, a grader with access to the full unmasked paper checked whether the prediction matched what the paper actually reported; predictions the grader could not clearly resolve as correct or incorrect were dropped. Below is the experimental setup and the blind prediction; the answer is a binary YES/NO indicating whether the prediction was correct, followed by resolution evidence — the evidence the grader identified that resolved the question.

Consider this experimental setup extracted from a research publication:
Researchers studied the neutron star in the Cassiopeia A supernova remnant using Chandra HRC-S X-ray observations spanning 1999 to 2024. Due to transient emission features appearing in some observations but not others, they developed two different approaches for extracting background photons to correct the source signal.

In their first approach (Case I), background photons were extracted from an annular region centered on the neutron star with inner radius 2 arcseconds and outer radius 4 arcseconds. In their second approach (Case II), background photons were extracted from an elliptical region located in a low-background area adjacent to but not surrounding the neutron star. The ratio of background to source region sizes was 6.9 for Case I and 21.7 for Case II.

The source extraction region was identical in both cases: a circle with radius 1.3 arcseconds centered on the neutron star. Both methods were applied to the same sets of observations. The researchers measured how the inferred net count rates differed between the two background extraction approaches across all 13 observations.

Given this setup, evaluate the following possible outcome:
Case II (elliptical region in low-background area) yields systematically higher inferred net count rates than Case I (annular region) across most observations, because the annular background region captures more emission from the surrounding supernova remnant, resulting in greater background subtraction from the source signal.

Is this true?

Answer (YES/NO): YES